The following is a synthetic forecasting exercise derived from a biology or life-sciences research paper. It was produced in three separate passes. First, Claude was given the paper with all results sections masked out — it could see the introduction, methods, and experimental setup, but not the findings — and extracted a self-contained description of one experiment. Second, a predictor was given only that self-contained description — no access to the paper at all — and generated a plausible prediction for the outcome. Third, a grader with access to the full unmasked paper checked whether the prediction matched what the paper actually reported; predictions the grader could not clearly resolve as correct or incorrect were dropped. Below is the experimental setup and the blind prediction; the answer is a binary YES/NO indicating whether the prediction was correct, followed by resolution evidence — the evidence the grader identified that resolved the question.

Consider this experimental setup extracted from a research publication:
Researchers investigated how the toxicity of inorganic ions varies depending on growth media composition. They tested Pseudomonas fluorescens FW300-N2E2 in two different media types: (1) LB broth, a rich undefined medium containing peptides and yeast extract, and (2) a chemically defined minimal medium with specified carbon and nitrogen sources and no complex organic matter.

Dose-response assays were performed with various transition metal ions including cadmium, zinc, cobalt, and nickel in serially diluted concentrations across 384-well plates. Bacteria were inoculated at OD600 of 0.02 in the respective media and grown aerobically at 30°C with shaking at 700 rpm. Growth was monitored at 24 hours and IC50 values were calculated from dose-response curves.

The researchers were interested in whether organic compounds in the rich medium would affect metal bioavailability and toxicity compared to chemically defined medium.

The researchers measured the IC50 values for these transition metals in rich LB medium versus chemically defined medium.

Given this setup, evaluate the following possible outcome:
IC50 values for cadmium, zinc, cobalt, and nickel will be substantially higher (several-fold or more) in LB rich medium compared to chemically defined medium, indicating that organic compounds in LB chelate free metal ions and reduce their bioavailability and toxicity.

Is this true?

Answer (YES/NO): YES